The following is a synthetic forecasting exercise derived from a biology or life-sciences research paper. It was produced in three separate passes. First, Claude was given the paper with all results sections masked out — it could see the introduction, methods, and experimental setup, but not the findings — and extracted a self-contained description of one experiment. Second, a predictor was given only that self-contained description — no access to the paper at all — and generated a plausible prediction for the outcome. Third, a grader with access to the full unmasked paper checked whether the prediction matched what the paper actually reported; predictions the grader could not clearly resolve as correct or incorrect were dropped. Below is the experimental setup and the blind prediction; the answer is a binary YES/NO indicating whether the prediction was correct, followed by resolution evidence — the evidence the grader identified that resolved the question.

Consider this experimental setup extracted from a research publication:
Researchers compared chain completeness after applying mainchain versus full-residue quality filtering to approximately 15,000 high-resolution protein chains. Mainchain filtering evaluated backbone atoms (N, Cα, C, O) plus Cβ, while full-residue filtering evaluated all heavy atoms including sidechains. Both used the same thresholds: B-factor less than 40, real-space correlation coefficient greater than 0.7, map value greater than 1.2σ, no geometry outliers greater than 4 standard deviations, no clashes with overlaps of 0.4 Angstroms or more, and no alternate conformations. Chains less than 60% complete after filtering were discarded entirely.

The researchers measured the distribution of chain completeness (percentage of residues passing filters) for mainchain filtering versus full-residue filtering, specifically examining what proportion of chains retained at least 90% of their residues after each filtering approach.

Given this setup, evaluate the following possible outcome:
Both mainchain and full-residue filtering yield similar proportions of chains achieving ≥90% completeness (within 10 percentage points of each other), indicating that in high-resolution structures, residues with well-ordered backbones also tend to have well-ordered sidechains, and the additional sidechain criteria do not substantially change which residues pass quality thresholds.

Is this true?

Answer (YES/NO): NO